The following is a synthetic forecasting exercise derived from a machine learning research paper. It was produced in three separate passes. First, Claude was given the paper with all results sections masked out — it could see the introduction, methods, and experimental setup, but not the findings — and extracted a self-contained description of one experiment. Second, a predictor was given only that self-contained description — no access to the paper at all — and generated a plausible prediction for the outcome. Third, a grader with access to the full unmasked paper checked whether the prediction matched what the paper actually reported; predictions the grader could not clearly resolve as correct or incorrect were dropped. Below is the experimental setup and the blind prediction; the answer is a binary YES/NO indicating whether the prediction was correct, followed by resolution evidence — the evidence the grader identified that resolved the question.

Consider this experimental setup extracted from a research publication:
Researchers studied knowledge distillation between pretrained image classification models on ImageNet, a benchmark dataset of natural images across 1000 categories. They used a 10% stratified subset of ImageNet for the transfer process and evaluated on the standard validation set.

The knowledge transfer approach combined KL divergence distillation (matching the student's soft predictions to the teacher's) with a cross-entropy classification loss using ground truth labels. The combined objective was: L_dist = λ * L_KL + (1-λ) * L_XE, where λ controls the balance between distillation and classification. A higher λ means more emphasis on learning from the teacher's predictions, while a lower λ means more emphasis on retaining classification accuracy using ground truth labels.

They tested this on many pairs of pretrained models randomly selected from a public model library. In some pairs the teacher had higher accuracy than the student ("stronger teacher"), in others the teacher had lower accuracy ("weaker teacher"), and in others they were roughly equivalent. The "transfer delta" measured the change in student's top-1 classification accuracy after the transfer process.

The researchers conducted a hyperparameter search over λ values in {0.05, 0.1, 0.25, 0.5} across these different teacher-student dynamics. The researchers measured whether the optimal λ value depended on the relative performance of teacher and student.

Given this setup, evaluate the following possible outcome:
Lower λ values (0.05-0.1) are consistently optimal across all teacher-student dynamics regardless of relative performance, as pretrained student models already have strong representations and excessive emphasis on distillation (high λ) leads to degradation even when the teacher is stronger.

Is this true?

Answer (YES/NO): NO